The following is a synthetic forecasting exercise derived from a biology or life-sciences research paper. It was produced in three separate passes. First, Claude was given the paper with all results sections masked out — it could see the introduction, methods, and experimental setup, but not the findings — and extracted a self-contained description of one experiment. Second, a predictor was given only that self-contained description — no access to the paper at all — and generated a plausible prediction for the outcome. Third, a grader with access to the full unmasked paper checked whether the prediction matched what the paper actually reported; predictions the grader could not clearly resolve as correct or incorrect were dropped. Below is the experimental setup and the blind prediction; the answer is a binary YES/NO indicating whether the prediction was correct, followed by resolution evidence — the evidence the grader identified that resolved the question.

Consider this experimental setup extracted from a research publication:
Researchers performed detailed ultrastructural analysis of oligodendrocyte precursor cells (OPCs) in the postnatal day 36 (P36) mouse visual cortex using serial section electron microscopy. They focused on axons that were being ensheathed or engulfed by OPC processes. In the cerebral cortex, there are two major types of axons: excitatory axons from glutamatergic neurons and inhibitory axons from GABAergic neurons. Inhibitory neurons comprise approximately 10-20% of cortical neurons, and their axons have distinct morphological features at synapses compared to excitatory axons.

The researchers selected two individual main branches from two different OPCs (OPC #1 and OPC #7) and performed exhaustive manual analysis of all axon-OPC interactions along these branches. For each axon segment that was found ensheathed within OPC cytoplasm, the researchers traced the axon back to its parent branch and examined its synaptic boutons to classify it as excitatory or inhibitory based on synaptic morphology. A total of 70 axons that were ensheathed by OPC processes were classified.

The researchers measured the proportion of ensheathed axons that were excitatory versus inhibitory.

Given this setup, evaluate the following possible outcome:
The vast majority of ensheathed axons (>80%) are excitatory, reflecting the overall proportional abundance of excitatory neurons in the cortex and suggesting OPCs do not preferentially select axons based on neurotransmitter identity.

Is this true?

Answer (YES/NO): YES